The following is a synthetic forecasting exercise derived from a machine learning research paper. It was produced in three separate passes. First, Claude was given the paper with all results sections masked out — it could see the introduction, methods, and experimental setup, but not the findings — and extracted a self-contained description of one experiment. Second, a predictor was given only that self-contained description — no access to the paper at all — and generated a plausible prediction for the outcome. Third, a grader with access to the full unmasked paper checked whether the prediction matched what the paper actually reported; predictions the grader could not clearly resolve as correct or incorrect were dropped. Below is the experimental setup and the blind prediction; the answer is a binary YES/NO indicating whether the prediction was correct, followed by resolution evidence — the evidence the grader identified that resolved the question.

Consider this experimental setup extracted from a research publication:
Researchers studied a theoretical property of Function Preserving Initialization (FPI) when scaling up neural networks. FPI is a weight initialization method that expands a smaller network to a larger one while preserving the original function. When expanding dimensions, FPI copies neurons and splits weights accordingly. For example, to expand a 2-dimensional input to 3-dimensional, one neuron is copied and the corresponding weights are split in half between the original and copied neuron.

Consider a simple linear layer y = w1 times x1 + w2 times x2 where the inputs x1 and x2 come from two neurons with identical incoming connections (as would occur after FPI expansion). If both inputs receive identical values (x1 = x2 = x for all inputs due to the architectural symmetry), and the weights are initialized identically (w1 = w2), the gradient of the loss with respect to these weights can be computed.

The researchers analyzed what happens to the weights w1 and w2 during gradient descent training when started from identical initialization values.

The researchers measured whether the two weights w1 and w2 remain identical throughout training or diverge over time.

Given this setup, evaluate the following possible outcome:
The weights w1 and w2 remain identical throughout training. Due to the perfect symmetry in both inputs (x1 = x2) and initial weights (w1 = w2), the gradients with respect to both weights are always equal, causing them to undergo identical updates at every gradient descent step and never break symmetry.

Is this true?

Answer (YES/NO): YES